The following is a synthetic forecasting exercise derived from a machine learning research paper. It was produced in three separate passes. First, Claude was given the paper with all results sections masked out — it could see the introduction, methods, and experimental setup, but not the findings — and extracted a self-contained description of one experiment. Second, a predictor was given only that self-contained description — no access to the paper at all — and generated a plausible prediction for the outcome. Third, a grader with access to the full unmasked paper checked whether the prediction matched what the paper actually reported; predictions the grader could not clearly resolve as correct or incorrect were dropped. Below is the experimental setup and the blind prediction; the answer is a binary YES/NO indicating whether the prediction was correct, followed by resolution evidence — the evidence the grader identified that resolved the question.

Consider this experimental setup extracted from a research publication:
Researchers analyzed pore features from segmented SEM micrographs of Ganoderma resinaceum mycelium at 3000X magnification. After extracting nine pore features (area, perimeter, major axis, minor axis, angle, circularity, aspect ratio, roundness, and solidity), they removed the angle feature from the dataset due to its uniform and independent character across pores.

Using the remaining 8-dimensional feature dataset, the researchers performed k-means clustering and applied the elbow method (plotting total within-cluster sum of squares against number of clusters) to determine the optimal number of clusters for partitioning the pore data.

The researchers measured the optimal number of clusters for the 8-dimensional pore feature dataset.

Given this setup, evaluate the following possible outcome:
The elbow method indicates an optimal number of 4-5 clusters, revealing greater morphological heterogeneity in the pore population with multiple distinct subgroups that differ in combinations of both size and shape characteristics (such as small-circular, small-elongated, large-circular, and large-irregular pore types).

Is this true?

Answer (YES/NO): NO